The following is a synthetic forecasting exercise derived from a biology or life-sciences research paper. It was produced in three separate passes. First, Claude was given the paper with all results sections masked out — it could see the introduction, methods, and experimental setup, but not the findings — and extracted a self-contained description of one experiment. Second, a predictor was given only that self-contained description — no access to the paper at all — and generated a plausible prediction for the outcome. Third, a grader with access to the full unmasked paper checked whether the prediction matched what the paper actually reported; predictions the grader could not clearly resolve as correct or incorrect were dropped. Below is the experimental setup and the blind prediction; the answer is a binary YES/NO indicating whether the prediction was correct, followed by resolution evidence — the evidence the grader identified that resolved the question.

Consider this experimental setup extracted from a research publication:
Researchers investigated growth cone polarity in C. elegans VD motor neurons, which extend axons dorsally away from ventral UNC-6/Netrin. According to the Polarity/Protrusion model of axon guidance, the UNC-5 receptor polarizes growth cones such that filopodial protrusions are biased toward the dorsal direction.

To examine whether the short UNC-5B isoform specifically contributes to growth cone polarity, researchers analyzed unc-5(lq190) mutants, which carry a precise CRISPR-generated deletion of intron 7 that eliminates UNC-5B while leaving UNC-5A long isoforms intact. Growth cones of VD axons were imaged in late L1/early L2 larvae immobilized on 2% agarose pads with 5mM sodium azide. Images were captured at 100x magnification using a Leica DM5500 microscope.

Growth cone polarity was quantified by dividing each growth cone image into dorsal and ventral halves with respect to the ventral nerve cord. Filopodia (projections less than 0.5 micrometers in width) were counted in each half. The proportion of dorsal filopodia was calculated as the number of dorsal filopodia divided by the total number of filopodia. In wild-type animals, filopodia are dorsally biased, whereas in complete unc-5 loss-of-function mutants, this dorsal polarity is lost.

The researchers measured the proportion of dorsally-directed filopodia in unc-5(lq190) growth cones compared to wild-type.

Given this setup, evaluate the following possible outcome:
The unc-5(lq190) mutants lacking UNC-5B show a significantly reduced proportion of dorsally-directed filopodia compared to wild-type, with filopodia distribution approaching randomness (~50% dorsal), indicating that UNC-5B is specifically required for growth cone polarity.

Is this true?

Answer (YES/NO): YES